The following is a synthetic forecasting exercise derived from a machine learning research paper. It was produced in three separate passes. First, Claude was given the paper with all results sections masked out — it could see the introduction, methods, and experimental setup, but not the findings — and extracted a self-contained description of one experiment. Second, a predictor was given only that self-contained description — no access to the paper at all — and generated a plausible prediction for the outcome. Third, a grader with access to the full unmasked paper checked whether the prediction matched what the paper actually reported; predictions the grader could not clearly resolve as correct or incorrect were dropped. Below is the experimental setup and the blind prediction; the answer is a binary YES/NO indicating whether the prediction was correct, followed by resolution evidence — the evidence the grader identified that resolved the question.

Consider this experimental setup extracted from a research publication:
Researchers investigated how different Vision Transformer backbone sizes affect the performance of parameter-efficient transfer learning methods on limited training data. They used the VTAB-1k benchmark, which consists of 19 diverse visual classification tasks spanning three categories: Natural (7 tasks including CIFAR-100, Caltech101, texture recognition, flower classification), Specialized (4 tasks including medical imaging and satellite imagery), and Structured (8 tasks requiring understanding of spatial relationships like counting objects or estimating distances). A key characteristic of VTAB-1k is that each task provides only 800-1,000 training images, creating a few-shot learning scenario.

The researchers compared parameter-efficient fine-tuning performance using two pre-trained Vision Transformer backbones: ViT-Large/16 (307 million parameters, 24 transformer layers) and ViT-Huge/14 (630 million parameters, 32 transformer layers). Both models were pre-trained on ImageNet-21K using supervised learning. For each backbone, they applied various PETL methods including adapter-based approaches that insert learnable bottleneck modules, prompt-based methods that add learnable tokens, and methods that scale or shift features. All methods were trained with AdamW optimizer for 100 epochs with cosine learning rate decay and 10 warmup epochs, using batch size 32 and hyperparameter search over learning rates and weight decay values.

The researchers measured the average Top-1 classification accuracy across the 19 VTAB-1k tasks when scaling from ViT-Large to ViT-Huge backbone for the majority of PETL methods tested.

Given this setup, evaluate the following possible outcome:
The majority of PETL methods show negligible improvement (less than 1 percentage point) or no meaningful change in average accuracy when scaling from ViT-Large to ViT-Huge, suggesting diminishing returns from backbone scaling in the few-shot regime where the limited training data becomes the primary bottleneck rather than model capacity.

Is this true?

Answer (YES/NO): NO